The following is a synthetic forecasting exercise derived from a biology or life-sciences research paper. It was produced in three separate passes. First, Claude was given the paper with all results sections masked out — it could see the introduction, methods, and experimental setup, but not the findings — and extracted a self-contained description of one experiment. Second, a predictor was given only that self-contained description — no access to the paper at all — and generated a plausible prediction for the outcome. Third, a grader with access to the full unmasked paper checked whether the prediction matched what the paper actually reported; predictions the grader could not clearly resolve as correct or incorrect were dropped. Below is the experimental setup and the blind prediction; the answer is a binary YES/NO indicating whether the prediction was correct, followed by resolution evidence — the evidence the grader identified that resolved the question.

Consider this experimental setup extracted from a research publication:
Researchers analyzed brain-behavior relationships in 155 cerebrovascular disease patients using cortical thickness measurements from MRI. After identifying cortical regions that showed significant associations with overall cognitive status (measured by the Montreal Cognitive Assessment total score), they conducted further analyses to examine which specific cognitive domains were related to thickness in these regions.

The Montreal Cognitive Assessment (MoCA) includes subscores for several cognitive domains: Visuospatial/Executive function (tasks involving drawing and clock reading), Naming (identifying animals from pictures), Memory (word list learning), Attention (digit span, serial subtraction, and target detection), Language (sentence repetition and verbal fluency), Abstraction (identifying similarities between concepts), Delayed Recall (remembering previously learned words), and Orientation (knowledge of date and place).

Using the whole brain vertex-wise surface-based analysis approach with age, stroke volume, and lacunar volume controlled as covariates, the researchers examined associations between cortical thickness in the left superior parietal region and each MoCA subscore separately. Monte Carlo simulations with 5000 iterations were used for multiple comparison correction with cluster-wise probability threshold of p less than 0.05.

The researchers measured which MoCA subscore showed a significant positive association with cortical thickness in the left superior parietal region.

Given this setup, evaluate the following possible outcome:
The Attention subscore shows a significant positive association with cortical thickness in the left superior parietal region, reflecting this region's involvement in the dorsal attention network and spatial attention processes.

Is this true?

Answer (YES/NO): YES